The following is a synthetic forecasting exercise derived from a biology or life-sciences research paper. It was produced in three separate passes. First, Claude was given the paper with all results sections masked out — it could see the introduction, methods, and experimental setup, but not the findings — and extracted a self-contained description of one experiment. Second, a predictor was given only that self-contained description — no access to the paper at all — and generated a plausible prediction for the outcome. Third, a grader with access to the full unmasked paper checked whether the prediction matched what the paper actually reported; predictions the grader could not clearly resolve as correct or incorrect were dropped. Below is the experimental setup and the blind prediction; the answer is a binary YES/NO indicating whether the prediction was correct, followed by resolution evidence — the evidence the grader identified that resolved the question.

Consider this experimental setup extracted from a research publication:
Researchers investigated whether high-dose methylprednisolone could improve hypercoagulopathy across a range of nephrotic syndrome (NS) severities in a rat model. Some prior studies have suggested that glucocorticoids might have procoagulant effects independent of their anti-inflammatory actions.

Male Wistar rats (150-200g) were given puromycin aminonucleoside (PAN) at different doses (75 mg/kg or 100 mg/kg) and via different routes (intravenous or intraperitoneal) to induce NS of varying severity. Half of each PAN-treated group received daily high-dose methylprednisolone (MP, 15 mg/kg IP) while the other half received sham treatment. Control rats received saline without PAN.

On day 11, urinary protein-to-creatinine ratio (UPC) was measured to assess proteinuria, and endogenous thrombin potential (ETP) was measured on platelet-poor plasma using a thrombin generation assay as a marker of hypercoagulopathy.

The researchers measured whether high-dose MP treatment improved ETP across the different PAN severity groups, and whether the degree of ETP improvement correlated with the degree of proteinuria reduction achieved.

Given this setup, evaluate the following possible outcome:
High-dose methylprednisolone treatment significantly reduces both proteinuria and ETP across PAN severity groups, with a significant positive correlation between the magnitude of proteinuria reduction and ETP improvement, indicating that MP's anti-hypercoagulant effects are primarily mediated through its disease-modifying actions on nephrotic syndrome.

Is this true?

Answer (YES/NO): YES